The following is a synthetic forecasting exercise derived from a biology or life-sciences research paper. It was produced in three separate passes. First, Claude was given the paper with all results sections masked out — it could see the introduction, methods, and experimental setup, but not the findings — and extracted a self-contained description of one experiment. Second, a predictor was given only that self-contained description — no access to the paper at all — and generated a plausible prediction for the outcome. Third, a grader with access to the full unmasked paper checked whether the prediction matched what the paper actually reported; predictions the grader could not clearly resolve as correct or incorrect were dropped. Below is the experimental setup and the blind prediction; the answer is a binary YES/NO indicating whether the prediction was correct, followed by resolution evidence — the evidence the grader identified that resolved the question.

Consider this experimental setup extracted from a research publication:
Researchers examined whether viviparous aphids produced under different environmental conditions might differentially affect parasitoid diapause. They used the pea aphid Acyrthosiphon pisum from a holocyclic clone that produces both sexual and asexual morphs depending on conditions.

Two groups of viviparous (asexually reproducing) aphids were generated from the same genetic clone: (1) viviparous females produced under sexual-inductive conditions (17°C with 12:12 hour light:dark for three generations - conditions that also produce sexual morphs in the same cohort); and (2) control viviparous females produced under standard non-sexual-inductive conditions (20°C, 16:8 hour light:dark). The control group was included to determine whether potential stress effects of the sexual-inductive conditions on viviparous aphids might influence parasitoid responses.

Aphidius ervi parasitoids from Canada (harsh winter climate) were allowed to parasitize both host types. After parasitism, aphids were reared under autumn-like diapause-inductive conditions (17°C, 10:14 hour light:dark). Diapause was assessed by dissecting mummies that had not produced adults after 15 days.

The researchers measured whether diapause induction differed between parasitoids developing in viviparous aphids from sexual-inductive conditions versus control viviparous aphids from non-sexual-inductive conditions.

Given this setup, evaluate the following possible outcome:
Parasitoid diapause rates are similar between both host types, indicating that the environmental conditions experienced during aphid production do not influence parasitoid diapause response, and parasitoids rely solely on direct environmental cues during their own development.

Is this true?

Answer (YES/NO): YES